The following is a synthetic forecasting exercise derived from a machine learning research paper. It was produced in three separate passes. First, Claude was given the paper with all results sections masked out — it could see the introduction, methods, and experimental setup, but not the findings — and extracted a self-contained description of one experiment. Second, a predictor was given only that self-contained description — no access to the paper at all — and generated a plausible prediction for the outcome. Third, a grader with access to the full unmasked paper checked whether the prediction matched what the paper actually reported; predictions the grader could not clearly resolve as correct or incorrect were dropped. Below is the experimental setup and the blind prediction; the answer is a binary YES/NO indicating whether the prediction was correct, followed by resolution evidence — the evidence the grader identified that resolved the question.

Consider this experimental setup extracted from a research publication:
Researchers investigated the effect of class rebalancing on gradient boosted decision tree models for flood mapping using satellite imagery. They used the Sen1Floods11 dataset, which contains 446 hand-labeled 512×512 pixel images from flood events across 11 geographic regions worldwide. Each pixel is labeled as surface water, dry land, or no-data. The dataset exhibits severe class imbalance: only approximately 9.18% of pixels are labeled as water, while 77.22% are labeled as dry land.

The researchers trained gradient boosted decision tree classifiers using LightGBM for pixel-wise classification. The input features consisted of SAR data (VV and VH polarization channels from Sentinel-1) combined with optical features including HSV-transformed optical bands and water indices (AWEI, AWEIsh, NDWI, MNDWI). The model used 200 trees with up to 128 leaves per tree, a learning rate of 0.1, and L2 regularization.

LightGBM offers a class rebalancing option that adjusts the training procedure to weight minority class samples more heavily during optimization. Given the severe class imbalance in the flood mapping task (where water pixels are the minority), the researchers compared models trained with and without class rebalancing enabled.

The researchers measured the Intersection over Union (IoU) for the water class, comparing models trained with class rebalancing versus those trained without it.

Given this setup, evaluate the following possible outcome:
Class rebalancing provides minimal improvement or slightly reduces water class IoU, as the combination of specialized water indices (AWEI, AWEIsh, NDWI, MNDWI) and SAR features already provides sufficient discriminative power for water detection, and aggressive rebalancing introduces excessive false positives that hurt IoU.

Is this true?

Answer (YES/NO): YES